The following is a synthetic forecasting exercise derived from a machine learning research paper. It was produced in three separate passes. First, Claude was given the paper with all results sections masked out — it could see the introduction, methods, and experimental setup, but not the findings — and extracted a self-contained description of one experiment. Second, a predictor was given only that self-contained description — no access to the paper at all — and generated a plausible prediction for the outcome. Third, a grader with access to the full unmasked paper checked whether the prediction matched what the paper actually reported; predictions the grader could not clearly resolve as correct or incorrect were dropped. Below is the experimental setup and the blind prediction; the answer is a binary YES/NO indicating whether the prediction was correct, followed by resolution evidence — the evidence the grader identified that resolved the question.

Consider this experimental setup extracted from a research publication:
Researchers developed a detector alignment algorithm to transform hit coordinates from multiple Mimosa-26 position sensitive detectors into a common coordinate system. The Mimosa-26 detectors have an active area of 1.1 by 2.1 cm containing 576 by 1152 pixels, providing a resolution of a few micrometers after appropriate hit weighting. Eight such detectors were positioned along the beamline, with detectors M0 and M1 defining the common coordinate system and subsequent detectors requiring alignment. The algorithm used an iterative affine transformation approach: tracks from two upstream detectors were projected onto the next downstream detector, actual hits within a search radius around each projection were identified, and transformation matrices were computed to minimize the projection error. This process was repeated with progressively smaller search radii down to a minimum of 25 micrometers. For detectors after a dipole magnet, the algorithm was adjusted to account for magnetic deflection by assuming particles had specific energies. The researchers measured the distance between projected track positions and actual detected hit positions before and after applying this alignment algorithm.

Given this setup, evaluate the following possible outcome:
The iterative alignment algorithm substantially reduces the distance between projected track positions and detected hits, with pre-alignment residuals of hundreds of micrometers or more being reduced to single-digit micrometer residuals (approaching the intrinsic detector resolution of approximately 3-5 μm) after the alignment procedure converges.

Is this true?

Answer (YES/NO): NO